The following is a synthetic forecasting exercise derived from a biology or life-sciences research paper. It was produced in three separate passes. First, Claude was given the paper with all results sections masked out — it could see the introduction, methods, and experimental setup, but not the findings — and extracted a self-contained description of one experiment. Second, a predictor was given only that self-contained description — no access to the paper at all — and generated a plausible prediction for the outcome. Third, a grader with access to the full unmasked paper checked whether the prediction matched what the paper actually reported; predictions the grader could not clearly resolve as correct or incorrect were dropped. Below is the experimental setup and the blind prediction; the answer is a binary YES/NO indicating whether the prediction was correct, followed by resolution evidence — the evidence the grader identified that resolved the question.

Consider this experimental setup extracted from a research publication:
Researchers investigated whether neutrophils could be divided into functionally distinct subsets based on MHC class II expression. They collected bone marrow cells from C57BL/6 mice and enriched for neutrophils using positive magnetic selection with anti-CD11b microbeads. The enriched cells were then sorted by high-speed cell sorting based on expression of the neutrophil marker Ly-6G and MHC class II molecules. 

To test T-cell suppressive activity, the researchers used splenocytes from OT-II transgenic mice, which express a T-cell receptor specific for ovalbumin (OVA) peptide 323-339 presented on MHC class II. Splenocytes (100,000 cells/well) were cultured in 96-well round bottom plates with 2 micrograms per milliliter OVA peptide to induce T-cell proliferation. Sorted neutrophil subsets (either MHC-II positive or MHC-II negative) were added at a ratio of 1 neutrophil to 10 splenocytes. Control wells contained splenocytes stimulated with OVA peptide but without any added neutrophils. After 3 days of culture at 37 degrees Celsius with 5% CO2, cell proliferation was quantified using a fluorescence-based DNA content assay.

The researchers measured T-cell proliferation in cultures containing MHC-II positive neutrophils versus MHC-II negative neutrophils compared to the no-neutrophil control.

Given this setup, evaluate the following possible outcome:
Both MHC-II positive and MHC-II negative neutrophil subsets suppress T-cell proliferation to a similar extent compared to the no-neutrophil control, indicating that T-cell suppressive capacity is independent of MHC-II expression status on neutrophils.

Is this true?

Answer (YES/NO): NO